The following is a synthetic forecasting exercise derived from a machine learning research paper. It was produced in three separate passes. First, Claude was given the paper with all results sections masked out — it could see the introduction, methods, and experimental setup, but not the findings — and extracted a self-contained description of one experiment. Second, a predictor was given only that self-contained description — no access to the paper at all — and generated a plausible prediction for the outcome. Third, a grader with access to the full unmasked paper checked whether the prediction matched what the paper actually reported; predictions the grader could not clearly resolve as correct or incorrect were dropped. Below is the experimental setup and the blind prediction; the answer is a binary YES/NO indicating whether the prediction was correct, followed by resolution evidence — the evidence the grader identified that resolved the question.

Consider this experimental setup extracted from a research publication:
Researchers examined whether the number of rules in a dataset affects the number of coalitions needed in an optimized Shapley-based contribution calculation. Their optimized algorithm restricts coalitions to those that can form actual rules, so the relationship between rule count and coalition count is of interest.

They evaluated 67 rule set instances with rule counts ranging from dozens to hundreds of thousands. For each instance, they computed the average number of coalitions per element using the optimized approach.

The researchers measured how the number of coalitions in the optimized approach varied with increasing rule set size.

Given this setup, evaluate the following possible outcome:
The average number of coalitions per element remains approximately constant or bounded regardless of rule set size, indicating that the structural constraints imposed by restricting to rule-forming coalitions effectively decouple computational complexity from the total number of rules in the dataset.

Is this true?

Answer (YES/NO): NO